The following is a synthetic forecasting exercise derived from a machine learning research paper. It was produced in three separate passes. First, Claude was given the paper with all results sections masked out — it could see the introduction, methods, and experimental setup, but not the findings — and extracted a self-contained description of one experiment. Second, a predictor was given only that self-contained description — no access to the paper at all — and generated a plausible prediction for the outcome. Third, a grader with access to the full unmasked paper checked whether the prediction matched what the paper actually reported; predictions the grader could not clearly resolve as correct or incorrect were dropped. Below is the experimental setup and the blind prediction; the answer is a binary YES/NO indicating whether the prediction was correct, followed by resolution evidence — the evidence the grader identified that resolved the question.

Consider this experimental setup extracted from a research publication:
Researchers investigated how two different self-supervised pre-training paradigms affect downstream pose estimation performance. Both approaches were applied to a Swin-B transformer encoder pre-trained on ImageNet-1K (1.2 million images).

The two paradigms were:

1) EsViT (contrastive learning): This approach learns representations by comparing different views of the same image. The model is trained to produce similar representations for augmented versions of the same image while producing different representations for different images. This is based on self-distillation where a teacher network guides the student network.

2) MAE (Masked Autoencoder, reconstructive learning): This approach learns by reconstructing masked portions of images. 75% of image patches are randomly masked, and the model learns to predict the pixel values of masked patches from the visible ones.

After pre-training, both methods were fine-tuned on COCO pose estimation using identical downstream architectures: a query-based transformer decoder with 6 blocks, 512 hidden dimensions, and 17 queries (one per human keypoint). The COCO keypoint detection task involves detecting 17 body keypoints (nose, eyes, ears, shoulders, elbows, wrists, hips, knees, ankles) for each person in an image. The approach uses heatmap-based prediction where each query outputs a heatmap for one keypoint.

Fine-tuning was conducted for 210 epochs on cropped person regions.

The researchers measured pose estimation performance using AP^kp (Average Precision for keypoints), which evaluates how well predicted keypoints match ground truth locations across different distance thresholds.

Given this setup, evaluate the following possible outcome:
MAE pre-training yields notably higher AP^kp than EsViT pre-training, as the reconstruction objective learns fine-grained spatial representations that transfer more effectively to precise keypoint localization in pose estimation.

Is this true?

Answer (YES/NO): NO